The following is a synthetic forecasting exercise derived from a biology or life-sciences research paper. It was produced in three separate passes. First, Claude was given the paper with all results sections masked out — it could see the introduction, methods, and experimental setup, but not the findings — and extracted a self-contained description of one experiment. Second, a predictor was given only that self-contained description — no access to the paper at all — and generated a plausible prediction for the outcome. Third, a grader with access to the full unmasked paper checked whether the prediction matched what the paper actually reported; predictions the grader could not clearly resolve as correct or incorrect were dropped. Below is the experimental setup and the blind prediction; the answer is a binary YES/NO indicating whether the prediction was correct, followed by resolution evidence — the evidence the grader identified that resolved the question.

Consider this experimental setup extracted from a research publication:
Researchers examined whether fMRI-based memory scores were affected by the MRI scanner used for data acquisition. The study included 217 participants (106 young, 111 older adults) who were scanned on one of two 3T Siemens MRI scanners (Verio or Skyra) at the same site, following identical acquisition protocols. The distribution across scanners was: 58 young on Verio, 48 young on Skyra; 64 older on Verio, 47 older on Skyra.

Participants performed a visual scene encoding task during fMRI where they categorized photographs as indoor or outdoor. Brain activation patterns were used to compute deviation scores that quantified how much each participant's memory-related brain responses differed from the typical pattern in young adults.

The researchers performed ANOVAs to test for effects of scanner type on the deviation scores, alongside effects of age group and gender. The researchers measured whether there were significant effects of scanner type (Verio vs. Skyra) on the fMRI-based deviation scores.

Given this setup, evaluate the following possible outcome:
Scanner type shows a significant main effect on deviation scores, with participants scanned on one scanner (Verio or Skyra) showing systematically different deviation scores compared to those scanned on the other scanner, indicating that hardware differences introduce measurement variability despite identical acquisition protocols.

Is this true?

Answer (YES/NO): NO